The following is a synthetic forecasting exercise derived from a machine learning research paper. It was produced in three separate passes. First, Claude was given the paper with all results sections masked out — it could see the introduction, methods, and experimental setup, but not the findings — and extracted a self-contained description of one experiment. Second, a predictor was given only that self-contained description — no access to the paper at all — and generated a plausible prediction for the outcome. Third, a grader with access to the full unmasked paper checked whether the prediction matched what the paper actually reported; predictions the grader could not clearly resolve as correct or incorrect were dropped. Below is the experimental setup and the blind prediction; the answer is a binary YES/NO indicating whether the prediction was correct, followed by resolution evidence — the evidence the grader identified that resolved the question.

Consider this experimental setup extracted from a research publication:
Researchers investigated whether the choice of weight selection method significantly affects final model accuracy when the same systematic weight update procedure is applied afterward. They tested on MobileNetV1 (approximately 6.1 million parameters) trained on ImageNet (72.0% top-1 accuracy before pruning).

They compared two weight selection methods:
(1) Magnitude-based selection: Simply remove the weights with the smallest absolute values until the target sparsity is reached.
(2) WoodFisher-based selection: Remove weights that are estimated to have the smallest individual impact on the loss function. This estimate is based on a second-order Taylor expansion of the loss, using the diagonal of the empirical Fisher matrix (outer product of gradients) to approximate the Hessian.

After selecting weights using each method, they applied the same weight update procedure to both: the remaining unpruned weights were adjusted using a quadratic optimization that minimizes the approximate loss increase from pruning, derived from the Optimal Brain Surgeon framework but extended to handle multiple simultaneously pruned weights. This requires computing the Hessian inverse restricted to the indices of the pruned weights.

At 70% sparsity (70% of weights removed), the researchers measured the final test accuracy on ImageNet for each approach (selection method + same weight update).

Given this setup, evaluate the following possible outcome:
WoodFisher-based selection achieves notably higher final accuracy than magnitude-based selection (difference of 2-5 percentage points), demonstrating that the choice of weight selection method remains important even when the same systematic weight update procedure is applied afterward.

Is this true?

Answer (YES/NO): NO